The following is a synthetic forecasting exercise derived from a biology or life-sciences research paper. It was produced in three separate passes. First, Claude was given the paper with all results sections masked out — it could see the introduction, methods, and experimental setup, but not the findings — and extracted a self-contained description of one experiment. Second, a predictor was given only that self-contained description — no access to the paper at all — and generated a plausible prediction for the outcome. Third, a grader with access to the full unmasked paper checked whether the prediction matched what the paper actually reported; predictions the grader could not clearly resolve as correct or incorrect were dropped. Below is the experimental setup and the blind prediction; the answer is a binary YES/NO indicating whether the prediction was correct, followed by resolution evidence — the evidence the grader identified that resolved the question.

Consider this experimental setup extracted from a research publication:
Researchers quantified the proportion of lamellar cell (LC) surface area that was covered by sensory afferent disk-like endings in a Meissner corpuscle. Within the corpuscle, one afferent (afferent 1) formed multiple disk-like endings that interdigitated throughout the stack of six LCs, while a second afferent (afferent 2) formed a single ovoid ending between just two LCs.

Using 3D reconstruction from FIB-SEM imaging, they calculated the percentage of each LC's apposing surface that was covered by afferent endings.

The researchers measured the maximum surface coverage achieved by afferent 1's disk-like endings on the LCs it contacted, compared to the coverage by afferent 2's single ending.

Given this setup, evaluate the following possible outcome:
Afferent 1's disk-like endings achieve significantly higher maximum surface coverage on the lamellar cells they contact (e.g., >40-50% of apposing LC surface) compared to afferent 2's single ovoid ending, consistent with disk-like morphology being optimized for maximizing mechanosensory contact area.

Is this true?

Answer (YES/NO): YES